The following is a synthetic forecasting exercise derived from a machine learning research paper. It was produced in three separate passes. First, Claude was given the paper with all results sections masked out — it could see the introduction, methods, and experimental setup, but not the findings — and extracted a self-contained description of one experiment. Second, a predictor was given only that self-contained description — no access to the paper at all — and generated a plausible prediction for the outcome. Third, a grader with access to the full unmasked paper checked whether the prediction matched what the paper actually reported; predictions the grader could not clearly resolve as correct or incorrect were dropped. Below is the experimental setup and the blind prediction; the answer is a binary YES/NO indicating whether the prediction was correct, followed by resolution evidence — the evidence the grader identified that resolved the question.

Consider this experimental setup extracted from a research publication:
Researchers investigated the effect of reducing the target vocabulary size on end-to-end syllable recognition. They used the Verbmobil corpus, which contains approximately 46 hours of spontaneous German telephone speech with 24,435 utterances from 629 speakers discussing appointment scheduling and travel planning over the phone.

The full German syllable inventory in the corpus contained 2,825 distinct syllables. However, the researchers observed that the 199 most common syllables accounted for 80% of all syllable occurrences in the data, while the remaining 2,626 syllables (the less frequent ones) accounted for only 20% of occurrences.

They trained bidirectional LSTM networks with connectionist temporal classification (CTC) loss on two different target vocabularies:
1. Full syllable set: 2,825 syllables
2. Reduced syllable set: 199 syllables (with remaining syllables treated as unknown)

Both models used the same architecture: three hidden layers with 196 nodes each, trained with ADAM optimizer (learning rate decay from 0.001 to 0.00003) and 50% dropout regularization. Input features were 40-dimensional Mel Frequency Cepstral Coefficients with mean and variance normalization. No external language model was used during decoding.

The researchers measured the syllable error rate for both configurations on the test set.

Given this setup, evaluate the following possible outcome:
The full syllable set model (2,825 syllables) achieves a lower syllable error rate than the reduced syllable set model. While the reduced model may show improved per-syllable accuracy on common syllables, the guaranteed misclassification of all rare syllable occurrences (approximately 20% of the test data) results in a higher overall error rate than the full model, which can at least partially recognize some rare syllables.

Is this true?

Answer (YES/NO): NO